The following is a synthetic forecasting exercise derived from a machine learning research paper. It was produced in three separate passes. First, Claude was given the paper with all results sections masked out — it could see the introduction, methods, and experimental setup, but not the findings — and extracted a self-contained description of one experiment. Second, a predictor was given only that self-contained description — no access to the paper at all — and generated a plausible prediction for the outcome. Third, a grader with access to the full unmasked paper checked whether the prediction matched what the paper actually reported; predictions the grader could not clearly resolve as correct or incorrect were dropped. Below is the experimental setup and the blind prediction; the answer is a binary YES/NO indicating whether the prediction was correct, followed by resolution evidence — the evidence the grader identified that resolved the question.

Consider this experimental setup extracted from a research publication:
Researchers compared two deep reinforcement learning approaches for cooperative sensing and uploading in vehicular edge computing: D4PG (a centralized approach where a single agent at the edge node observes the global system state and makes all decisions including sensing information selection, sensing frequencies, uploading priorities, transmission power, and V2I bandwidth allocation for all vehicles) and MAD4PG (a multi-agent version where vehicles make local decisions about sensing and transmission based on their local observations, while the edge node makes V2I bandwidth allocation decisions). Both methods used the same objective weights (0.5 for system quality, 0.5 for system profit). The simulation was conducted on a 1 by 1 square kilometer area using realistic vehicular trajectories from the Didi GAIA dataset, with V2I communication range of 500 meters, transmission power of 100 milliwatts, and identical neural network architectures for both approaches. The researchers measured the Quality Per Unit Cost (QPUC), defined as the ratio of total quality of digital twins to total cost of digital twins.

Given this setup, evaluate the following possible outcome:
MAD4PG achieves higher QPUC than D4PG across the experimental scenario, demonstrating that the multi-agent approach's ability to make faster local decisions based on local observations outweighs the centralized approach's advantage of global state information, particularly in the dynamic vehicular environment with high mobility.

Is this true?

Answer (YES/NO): NO